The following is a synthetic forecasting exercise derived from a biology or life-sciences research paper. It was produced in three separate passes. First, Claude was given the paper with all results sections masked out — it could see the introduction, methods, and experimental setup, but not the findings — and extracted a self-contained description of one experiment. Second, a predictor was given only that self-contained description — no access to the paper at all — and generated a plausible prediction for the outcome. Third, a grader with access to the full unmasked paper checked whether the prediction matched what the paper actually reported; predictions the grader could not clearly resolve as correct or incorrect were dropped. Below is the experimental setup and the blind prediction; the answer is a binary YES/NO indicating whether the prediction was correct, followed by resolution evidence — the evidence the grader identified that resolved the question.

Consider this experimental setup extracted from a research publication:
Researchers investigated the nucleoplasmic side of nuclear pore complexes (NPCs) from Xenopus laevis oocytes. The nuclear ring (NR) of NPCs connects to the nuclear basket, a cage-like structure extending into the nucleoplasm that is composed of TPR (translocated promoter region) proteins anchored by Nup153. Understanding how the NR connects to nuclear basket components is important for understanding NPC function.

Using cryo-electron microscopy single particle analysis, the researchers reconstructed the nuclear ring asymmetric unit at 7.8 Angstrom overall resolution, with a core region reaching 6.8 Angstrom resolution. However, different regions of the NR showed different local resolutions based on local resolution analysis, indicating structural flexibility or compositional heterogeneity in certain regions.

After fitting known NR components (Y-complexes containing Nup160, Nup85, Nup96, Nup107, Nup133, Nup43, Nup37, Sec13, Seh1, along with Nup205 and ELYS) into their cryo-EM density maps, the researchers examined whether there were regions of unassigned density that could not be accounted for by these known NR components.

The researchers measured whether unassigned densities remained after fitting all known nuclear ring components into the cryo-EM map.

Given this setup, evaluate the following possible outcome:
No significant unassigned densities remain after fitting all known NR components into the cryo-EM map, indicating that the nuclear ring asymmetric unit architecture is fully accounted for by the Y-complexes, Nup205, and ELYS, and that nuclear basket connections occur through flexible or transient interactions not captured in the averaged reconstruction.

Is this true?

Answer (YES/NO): NO